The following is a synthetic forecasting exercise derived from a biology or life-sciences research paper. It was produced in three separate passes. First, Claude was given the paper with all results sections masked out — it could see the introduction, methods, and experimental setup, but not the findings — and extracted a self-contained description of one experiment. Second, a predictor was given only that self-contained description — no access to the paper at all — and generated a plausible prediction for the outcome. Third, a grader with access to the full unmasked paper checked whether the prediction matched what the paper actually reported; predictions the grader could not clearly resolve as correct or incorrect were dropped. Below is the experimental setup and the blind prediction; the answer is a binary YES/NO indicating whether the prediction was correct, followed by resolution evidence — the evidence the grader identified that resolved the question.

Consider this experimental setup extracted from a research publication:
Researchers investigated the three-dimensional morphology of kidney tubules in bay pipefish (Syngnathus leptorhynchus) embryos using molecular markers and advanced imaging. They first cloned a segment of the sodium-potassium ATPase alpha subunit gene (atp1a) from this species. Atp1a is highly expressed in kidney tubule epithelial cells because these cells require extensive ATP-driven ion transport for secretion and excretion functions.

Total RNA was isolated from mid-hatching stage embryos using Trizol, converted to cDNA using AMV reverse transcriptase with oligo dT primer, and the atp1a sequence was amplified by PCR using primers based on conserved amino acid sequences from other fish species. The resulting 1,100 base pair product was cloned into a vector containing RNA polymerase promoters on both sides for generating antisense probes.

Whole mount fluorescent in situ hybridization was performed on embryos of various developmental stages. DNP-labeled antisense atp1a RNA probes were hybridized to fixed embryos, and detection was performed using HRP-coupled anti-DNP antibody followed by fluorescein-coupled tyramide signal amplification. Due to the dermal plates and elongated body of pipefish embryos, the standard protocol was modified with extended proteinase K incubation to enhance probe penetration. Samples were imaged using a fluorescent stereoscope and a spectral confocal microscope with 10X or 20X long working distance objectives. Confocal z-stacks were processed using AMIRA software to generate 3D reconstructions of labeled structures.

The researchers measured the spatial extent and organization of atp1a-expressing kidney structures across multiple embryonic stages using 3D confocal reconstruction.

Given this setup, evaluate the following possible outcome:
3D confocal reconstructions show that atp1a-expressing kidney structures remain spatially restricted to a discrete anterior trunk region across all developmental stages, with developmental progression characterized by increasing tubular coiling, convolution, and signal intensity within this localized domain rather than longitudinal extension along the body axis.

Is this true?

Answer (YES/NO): NO